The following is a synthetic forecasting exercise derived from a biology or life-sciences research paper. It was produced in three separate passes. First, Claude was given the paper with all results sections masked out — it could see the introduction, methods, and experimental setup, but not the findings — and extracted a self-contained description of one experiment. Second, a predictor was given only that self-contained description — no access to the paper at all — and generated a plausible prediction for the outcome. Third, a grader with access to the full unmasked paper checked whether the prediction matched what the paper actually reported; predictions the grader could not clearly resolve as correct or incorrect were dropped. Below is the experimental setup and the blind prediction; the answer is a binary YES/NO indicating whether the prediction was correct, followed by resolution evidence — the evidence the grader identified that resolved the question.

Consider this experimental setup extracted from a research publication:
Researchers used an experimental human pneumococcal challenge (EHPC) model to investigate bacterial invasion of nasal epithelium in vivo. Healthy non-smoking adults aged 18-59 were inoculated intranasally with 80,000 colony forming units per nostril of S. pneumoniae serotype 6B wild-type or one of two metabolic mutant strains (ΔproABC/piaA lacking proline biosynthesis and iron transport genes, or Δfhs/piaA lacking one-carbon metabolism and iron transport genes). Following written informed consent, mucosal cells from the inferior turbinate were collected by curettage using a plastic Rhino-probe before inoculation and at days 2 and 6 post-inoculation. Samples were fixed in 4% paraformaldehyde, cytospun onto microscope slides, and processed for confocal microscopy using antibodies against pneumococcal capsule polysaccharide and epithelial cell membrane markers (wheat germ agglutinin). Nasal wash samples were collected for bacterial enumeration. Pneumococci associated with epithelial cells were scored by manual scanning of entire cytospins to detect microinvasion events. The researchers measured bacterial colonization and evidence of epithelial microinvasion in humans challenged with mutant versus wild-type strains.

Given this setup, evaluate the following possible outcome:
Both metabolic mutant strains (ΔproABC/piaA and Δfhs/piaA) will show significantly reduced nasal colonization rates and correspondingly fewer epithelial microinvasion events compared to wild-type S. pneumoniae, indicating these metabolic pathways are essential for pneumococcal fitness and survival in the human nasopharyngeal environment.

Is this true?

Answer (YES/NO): NO